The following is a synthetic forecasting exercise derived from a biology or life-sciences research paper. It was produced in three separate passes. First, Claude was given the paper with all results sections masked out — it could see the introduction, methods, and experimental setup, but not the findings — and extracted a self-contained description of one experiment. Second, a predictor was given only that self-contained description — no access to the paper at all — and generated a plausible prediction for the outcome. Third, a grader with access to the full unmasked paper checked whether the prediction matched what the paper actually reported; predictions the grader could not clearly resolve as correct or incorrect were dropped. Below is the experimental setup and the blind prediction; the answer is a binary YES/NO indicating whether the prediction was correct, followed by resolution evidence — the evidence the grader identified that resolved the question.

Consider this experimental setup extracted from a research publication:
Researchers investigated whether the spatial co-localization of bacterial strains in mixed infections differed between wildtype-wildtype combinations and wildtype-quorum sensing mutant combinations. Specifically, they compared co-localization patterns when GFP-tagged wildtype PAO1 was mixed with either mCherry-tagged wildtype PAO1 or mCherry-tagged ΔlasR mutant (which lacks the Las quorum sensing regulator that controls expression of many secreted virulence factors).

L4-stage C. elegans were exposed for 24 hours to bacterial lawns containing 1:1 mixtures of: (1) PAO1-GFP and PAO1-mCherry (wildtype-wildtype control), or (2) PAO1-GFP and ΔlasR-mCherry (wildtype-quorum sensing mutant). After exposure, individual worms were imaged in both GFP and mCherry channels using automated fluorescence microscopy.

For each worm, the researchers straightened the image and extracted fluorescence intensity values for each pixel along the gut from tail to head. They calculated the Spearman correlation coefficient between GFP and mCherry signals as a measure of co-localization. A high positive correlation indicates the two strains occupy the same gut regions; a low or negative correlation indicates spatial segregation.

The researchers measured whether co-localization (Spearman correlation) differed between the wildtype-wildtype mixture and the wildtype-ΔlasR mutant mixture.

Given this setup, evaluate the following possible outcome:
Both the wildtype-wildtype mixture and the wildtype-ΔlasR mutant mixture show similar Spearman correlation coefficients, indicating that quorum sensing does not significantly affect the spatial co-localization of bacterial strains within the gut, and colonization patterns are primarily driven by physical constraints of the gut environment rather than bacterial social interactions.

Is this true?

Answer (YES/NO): YES